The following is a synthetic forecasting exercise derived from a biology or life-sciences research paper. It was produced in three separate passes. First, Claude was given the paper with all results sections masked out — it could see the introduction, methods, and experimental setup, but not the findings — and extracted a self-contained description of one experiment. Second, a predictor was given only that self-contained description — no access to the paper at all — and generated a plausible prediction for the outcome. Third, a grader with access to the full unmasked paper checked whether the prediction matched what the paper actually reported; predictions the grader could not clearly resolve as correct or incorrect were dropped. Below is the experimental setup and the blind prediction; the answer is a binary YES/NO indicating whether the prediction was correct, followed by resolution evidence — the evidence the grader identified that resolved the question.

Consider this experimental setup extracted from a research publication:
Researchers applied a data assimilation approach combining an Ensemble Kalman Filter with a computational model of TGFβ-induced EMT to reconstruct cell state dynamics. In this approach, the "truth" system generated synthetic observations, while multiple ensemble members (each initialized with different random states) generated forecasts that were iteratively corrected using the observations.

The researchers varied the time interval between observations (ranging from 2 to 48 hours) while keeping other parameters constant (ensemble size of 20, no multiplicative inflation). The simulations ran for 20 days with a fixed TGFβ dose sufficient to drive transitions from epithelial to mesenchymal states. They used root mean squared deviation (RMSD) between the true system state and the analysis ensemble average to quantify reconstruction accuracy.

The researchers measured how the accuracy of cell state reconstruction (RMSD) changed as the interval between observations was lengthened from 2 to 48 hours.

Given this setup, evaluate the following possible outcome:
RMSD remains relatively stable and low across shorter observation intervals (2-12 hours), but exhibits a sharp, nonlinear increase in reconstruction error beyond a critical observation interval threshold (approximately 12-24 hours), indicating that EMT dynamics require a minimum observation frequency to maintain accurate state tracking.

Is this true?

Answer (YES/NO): NO